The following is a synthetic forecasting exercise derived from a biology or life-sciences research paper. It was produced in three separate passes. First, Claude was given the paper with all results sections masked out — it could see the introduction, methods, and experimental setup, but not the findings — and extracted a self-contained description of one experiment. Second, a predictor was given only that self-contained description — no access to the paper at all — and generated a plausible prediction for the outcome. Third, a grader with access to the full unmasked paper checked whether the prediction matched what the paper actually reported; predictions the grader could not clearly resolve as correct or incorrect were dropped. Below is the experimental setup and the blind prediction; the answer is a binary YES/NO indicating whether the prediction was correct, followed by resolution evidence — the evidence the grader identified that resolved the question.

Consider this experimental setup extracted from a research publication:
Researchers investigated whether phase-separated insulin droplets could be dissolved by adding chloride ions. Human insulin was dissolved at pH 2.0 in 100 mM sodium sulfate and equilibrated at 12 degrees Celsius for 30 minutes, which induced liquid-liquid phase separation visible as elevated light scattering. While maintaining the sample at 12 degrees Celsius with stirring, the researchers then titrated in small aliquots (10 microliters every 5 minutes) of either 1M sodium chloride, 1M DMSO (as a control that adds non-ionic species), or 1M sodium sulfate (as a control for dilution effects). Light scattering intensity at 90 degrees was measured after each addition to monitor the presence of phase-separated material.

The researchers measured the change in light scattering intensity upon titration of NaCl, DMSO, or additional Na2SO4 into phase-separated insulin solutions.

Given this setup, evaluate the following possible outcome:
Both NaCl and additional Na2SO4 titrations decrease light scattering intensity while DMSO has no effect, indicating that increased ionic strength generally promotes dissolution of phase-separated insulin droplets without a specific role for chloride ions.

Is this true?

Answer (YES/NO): NO